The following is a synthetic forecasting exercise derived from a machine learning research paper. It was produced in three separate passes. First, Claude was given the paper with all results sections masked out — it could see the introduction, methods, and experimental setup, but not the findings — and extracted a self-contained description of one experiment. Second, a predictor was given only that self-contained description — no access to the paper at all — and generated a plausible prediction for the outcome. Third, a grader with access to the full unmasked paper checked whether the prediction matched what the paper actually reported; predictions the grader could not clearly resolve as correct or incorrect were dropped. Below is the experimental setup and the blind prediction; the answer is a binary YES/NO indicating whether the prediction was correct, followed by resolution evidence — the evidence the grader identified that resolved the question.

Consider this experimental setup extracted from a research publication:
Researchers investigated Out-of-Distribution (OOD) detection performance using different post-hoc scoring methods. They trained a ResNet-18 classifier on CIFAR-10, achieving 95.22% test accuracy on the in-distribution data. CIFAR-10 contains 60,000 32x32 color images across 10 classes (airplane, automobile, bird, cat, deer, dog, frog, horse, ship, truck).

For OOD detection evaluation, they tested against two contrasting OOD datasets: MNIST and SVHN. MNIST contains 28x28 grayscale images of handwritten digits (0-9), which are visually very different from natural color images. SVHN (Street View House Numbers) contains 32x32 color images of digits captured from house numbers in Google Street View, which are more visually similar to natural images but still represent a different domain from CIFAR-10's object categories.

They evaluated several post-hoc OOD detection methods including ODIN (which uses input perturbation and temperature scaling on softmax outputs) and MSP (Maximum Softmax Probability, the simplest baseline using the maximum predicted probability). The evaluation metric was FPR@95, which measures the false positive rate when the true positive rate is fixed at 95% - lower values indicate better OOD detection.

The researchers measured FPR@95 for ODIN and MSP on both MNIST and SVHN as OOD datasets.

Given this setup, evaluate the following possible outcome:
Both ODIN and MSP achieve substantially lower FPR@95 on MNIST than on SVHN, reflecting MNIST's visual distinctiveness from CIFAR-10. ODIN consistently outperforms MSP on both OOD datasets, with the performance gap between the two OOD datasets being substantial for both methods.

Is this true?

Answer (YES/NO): NO